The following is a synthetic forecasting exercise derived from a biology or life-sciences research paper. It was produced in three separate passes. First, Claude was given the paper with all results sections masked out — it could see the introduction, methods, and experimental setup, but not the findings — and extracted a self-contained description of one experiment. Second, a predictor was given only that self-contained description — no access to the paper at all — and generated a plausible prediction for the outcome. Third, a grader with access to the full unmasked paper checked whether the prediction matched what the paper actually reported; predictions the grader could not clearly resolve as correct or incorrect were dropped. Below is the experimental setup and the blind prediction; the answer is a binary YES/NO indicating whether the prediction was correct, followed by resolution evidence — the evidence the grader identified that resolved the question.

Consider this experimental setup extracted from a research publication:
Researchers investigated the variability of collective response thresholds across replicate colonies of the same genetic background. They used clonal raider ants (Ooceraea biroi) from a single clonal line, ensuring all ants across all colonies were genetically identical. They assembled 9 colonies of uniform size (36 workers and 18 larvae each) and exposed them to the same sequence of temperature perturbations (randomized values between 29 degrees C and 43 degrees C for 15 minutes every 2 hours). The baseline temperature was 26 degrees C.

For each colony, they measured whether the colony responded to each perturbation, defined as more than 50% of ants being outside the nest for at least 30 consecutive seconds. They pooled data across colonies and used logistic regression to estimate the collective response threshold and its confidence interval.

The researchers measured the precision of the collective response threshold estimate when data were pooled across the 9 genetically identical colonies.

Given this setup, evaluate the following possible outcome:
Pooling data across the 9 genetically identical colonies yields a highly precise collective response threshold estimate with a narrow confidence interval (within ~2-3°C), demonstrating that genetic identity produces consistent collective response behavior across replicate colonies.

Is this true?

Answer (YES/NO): YES